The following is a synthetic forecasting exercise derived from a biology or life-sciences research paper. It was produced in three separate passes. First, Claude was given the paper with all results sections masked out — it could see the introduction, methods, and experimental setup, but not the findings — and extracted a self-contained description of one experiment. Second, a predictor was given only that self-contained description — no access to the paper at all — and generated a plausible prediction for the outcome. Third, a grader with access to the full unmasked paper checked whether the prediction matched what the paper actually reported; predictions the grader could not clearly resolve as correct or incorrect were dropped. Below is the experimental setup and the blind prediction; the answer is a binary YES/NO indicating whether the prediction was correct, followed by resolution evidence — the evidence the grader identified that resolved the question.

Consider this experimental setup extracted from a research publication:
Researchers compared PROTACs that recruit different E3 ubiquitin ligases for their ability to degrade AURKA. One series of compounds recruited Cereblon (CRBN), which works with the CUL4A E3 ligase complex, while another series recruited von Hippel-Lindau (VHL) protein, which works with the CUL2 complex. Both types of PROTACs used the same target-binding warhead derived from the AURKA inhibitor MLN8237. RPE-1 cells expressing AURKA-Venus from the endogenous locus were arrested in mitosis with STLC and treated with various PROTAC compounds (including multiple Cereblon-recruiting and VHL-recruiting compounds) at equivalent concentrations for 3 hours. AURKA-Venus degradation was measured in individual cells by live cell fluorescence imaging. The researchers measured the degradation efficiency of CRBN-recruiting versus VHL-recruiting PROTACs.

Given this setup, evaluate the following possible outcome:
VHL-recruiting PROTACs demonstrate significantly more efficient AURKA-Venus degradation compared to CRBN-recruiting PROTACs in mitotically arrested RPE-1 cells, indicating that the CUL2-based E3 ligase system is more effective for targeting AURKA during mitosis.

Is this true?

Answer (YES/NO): NO